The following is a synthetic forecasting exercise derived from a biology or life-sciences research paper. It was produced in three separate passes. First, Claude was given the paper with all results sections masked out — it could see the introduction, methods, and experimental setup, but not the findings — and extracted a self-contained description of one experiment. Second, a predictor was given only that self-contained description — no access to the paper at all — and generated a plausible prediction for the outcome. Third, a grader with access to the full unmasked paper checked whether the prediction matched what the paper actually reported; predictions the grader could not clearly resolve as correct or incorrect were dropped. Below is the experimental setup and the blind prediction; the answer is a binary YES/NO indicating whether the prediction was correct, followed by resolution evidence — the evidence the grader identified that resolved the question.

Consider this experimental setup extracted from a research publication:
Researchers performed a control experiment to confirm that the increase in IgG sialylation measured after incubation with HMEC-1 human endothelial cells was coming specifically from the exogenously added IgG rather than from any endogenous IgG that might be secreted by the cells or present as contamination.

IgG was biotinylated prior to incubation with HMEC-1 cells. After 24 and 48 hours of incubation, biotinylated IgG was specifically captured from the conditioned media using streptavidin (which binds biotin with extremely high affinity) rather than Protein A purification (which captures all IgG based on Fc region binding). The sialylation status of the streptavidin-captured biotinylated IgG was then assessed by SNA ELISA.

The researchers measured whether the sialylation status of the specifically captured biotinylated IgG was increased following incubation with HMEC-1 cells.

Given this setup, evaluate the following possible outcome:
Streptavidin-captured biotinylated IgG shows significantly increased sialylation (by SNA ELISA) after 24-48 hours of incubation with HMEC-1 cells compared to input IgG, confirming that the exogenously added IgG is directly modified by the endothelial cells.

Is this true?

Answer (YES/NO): YES